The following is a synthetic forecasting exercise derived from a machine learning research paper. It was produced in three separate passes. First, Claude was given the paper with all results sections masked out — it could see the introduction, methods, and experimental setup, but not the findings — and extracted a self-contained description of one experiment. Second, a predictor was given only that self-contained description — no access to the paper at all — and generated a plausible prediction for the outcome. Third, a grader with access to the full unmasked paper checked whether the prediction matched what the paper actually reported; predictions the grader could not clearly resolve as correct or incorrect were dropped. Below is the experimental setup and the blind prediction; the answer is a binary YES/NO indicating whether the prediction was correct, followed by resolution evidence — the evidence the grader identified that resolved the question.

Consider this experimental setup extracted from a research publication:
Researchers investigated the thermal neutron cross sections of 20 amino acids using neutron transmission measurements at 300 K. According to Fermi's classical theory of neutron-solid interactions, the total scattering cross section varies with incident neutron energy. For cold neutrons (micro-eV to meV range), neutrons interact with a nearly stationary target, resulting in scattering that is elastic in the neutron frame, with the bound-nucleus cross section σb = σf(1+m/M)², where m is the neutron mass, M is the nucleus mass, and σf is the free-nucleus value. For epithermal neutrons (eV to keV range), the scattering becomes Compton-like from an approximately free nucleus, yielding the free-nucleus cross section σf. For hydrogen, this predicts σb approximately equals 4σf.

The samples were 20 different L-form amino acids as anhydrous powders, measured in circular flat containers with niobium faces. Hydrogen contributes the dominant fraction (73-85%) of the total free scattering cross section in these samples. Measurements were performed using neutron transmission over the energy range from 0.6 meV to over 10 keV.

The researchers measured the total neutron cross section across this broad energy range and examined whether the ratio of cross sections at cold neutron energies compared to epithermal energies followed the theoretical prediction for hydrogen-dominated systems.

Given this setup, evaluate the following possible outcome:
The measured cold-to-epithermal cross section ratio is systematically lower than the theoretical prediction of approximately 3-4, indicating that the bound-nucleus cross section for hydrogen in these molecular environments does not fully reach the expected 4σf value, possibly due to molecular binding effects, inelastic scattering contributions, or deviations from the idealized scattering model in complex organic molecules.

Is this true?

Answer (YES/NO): NO